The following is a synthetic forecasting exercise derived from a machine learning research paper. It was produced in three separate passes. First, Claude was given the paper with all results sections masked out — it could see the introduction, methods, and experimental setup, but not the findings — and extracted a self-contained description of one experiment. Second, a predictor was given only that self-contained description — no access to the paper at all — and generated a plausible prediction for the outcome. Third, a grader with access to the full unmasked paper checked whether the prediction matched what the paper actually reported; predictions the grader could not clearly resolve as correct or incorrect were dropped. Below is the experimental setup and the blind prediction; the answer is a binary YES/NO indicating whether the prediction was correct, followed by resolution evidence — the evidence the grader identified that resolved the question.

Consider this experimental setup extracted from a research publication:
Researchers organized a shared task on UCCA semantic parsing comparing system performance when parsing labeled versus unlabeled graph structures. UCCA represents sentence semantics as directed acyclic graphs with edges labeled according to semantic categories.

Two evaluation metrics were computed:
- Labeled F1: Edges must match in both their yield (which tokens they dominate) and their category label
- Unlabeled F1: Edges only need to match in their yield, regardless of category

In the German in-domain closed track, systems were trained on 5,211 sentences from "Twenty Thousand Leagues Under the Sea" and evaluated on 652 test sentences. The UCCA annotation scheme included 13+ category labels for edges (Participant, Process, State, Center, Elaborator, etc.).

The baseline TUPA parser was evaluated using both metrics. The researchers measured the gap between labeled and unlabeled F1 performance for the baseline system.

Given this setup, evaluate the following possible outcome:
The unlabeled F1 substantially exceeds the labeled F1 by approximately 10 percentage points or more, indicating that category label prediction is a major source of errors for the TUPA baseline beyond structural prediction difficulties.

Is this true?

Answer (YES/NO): YES